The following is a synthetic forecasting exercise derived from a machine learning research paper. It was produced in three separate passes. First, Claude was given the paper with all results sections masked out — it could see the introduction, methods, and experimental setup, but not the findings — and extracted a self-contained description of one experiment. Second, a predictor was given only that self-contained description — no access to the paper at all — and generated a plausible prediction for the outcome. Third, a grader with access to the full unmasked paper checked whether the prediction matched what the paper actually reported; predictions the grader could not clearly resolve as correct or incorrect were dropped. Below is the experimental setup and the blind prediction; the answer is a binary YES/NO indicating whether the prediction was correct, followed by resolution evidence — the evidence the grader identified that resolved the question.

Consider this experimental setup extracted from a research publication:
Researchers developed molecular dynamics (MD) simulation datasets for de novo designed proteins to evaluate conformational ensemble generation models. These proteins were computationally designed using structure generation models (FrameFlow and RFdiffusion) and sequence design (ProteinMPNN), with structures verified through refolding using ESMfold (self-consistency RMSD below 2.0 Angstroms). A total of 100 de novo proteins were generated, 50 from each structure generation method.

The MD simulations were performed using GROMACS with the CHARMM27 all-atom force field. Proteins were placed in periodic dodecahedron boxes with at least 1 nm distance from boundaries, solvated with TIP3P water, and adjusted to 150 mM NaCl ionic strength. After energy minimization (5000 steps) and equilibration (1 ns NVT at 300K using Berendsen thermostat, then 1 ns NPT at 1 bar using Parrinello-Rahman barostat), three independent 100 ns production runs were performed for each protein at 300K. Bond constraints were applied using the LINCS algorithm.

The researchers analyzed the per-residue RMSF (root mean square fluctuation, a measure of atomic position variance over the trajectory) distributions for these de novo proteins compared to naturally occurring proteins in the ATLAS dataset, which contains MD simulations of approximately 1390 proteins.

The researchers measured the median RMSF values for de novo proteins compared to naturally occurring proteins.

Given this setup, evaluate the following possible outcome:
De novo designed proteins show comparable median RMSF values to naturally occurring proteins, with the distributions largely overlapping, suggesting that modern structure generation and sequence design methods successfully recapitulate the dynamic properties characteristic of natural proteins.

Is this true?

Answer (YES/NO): NO